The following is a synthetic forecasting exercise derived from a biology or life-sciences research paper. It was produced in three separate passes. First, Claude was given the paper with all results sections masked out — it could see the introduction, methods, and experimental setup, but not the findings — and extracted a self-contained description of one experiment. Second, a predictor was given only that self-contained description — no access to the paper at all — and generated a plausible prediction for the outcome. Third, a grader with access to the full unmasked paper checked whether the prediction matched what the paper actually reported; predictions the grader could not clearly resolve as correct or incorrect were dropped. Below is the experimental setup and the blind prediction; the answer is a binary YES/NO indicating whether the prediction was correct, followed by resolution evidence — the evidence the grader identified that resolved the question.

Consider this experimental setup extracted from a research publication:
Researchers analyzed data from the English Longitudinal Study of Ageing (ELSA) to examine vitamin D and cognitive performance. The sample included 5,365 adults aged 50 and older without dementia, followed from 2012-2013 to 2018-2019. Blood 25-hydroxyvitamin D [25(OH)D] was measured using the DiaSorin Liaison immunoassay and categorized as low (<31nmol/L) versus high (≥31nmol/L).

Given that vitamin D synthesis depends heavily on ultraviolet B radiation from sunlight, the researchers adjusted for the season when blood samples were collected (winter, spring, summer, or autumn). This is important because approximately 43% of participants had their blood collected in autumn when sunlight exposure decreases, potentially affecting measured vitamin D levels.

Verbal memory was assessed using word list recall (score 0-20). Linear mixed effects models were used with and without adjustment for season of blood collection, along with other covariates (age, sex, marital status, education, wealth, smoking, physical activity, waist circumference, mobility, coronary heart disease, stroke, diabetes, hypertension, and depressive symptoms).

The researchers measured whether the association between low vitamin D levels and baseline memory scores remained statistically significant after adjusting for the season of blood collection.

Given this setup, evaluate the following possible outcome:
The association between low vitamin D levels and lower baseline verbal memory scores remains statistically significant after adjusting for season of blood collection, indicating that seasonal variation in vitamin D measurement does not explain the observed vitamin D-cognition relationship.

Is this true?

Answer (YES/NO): YES